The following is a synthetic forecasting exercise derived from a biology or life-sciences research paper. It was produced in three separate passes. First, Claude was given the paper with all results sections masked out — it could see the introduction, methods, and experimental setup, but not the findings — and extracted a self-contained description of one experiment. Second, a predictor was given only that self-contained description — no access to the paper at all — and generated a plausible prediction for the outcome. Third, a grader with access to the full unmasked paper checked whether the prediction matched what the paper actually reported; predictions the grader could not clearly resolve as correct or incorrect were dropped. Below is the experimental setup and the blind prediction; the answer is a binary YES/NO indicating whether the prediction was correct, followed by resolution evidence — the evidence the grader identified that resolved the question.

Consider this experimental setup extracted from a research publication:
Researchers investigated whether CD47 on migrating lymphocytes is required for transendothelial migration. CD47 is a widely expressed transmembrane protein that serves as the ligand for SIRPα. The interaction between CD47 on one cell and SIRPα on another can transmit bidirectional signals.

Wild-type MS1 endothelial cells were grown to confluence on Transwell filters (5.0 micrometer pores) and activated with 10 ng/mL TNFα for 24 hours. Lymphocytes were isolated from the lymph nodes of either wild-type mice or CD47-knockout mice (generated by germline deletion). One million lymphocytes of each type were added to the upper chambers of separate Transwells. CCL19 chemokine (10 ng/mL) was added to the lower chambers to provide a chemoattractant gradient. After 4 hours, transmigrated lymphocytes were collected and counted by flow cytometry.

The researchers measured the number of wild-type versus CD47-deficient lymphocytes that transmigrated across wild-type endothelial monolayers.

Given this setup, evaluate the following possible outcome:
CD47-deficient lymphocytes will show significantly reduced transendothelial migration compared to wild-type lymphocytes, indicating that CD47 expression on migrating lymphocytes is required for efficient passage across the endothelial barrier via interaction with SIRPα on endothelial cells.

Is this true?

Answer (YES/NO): YES